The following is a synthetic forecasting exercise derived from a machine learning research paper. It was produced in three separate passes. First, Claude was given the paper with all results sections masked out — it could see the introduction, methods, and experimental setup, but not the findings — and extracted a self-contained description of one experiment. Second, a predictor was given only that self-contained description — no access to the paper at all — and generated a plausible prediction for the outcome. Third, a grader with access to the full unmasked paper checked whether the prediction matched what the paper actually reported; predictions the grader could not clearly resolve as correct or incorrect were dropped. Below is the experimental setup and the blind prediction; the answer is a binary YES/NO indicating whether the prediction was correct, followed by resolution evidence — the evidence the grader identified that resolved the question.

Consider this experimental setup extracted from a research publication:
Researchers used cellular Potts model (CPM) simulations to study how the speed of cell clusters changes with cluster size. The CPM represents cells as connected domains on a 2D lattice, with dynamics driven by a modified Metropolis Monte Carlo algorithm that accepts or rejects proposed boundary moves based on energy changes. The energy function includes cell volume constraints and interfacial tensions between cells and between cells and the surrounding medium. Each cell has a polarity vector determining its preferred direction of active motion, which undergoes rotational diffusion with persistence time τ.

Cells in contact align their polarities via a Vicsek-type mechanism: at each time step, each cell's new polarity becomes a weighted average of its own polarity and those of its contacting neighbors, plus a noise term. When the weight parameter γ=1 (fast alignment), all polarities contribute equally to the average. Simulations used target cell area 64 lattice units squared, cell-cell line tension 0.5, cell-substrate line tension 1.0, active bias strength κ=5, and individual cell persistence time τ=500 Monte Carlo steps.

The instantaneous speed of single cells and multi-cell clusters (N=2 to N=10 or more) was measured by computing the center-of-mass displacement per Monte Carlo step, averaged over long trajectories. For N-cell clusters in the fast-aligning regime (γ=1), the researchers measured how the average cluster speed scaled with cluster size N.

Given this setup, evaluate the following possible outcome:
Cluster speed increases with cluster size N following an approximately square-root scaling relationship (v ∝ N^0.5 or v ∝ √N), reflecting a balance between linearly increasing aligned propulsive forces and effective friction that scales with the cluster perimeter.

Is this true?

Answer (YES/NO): NO